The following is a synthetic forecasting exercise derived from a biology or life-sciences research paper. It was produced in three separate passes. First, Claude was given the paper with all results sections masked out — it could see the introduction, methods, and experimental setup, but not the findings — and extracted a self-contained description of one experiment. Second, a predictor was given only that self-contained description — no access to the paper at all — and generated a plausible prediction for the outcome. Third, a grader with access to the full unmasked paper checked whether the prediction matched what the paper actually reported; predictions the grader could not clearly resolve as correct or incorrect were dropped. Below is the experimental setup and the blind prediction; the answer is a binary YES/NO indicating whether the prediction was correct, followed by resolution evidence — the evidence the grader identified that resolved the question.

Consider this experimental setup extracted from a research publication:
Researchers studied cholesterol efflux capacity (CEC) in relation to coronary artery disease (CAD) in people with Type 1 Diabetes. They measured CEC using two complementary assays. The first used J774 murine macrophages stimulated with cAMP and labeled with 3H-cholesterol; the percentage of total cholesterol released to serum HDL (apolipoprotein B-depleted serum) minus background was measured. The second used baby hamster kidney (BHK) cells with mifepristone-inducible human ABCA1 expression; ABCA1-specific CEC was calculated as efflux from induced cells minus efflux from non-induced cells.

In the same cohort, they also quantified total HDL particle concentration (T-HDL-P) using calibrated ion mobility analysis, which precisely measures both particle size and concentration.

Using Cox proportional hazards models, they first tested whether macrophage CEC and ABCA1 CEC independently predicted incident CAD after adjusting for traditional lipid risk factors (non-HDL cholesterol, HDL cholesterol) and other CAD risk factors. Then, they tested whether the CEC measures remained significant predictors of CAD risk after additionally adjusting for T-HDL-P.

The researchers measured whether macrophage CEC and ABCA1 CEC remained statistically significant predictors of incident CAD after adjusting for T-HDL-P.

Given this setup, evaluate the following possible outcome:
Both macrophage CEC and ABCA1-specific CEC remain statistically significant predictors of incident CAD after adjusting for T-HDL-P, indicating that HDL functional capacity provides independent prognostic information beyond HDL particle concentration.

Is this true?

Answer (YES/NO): NO